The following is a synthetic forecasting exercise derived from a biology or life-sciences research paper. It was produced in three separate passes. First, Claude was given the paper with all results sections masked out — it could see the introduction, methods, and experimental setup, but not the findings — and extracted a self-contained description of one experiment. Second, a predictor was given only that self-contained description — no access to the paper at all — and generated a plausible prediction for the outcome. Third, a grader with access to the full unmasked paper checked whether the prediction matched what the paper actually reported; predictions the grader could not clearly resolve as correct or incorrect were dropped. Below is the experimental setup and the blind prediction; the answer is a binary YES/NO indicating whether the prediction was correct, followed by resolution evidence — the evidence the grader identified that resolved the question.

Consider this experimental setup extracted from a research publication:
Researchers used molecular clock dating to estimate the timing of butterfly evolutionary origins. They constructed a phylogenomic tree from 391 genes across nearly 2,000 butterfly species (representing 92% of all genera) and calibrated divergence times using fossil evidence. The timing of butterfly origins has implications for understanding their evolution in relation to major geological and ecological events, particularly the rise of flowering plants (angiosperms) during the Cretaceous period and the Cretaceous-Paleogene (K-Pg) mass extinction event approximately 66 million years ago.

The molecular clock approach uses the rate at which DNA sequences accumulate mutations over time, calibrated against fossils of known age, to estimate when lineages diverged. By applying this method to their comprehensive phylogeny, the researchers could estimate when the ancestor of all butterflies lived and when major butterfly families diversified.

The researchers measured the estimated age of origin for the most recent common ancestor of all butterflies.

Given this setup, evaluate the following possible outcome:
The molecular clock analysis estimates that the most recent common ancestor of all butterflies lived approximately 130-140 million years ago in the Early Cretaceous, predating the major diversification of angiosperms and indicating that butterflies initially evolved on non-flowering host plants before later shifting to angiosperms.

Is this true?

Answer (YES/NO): NO